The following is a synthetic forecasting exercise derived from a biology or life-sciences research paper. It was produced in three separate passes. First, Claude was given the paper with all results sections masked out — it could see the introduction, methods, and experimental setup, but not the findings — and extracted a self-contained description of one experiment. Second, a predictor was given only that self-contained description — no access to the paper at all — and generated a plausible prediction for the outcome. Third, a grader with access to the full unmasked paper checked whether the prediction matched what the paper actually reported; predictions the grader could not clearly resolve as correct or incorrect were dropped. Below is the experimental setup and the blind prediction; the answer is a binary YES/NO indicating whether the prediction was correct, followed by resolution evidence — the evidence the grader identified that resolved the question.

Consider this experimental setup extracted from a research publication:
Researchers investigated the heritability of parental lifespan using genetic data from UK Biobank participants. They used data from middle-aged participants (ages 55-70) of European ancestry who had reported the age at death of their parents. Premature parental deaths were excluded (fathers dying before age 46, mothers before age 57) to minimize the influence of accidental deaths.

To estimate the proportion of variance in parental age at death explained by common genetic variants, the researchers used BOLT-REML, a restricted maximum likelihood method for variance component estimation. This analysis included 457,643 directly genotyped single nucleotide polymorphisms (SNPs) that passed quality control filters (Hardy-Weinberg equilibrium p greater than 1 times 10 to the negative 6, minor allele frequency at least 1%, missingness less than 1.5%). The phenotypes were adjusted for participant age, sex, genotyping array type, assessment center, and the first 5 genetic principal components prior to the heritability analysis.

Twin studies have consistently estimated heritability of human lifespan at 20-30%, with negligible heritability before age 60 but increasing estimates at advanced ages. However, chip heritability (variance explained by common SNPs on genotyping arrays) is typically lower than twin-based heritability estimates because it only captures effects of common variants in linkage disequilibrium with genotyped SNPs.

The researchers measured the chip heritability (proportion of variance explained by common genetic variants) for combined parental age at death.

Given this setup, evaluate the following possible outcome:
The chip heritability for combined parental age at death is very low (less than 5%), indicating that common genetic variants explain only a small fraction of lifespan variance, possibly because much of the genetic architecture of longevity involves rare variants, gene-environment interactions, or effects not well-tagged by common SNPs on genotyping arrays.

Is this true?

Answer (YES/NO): NO